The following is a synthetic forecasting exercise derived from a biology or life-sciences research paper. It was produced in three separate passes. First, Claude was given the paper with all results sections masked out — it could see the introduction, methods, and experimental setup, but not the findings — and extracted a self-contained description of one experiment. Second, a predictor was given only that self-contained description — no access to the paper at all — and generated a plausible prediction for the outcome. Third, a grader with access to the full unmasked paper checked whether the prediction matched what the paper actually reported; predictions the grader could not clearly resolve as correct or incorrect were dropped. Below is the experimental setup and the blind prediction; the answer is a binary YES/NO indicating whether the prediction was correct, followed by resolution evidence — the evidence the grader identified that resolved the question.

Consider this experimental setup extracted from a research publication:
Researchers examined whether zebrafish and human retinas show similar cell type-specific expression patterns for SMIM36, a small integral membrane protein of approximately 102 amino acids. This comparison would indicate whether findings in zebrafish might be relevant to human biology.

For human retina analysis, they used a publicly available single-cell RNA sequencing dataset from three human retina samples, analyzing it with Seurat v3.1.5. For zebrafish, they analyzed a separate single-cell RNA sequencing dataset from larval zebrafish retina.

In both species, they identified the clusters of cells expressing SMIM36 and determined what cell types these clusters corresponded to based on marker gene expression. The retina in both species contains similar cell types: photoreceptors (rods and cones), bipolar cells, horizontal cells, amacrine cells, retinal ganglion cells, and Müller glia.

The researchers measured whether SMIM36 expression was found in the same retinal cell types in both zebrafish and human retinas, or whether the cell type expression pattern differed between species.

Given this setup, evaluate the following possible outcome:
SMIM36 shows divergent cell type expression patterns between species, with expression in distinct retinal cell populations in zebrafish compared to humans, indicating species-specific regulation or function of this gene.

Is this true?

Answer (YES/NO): NO